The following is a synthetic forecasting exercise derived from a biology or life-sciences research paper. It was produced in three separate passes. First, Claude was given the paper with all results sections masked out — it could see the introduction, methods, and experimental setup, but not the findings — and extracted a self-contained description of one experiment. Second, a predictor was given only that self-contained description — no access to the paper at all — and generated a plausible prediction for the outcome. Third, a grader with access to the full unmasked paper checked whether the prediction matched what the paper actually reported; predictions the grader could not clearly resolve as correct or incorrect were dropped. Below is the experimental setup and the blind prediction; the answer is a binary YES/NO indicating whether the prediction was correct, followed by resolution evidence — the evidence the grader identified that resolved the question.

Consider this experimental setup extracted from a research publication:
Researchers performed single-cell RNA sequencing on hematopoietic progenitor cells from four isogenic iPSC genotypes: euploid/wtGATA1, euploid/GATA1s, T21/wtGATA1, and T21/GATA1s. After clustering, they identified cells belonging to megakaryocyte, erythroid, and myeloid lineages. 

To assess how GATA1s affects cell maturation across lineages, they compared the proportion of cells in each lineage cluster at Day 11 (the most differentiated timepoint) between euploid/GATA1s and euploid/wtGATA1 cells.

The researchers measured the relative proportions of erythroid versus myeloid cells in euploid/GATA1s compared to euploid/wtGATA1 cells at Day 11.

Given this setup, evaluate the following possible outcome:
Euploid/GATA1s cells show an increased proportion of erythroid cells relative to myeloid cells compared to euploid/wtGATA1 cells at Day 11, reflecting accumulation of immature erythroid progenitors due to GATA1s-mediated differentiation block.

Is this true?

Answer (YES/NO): NO